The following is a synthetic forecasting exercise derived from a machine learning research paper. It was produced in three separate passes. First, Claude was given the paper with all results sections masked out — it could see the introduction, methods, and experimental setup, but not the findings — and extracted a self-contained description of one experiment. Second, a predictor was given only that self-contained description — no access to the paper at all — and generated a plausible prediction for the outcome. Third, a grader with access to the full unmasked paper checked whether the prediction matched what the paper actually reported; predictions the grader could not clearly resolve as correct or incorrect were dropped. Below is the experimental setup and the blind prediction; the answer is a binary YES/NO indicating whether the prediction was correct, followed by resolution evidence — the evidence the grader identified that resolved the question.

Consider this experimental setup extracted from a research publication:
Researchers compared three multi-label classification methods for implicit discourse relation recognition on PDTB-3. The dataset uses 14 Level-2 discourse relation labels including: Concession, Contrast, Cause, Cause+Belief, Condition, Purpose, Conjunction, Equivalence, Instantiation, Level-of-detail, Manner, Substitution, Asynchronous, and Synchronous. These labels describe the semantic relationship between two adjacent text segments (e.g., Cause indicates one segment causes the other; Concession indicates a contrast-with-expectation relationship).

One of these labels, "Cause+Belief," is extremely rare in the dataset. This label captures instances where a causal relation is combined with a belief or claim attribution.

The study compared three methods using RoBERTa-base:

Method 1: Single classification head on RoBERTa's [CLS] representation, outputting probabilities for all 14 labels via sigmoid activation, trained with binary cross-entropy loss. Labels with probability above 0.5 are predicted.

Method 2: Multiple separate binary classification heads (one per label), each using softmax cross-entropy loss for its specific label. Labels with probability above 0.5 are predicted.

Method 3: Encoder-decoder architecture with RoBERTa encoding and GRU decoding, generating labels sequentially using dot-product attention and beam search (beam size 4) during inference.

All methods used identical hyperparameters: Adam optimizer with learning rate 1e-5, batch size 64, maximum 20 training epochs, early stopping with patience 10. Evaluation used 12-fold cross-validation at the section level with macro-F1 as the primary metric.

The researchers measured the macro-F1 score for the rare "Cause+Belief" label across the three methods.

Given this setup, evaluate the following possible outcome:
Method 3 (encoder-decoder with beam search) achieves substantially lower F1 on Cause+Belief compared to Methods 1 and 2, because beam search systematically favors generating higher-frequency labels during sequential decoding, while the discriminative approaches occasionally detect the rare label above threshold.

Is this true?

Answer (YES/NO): NO